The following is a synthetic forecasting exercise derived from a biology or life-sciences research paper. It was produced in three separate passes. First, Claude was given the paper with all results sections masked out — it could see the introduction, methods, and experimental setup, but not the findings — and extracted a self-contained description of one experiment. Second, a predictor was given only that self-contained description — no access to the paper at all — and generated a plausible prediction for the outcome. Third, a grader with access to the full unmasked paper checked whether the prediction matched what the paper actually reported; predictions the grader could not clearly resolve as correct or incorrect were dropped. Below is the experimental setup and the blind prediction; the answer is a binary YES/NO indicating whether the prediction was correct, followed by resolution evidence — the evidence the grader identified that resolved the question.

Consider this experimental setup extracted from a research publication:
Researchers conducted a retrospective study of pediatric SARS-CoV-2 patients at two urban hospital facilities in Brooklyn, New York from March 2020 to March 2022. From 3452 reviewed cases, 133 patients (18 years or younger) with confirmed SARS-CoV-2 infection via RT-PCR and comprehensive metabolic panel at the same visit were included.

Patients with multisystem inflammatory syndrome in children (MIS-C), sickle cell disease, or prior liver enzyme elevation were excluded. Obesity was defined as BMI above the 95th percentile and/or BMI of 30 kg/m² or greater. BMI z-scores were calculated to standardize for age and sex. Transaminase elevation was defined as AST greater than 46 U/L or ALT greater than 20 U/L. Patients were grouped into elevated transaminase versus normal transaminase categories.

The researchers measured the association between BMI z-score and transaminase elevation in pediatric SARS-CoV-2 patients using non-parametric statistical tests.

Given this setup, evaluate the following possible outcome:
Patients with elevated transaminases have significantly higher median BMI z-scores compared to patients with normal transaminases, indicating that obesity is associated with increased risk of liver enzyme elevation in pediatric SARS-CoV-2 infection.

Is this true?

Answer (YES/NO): NO